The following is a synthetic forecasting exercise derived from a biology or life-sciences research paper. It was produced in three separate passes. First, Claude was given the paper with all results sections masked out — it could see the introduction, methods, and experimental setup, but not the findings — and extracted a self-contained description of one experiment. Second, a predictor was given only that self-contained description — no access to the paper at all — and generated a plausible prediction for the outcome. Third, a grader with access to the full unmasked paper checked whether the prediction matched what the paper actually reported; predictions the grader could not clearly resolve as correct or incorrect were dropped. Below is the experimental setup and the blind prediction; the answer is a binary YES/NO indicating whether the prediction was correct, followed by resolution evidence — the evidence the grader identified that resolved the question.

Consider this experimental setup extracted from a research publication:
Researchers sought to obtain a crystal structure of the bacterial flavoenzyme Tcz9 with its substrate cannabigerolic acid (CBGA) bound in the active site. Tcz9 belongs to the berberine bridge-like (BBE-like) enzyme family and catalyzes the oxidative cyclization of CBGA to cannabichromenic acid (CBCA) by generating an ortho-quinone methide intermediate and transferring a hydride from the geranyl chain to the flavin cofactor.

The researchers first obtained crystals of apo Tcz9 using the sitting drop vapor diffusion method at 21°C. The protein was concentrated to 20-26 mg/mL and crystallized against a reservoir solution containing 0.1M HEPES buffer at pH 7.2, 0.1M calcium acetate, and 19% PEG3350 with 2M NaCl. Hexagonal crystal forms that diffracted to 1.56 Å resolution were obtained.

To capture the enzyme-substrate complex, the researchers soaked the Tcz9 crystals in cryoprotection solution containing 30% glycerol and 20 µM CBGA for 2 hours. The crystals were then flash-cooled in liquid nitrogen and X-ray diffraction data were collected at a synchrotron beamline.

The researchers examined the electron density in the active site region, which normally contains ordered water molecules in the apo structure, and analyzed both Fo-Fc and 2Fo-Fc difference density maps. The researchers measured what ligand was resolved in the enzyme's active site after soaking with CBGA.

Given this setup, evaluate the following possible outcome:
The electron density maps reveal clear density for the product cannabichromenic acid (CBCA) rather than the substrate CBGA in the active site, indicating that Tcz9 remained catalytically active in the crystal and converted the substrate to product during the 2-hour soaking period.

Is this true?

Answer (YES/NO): NO